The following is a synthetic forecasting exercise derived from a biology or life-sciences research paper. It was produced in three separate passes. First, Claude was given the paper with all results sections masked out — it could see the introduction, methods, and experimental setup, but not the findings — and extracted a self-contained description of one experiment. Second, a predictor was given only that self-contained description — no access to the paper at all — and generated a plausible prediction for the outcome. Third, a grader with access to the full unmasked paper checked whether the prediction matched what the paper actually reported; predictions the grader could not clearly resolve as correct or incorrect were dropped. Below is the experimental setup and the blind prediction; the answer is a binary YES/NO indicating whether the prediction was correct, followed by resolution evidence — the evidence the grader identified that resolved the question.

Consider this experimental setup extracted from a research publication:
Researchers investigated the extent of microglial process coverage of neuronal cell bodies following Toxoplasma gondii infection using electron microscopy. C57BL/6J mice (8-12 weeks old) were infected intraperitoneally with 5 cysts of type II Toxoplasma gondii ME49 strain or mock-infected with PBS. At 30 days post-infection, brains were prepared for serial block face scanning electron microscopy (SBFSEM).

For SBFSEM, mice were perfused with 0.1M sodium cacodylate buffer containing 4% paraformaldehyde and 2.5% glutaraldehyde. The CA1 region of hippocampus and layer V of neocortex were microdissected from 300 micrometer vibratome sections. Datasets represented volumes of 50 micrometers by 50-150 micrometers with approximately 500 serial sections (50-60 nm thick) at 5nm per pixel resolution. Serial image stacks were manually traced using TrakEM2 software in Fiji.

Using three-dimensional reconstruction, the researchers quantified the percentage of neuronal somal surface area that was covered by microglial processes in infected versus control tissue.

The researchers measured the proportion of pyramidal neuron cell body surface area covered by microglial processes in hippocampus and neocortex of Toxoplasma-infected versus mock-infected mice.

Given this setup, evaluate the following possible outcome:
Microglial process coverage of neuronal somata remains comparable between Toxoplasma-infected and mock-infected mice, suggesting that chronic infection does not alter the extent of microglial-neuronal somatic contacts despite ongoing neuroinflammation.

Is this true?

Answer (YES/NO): NO